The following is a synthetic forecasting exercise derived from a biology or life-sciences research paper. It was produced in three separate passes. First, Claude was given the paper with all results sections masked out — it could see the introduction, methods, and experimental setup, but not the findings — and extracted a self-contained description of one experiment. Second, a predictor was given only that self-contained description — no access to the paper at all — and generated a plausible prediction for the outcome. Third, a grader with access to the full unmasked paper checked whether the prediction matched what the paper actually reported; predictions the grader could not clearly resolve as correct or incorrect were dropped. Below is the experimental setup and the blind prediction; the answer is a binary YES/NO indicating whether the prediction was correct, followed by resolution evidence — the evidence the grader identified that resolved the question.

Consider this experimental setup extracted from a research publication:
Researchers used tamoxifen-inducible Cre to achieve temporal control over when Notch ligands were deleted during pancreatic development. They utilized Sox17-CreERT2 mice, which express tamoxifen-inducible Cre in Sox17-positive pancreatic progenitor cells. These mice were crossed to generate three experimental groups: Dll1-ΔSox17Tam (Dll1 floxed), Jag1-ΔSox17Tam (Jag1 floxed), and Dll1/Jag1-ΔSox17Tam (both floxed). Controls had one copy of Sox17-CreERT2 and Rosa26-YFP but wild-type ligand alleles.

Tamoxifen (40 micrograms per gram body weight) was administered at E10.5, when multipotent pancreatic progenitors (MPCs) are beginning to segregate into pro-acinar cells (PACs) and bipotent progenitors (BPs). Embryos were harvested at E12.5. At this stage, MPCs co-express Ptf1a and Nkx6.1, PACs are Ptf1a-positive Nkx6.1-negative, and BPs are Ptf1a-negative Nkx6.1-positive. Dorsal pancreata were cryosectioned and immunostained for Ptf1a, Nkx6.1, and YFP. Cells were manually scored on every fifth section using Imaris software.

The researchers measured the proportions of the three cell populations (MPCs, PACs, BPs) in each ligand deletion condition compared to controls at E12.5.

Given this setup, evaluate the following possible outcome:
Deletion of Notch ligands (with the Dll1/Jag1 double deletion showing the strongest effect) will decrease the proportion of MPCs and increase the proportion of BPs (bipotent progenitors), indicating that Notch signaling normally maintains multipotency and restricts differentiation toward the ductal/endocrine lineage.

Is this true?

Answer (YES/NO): NO